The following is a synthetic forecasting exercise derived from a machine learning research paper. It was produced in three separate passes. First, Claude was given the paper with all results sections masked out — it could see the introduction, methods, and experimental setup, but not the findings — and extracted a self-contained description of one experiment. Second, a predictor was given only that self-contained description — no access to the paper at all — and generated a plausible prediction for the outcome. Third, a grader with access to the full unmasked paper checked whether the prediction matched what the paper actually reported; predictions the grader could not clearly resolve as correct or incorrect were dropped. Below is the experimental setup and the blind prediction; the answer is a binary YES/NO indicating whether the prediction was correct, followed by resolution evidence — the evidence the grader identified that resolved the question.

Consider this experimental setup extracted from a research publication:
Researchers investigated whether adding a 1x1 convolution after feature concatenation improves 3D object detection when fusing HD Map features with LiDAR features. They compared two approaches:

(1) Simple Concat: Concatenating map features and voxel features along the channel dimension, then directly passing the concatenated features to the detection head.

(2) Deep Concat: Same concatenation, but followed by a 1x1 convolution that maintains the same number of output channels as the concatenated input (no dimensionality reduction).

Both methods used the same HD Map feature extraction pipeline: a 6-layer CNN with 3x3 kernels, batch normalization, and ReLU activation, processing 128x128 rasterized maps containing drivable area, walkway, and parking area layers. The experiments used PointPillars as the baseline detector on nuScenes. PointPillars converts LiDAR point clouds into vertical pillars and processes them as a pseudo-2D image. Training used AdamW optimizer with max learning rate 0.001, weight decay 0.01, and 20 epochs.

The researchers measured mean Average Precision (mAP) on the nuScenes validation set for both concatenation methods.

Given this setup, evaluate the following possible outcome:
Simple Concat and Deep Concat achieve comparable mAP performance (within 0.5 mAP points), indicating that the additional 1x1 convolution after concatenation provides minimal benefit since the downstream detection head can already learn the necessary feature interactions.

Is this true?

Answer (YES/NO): NO